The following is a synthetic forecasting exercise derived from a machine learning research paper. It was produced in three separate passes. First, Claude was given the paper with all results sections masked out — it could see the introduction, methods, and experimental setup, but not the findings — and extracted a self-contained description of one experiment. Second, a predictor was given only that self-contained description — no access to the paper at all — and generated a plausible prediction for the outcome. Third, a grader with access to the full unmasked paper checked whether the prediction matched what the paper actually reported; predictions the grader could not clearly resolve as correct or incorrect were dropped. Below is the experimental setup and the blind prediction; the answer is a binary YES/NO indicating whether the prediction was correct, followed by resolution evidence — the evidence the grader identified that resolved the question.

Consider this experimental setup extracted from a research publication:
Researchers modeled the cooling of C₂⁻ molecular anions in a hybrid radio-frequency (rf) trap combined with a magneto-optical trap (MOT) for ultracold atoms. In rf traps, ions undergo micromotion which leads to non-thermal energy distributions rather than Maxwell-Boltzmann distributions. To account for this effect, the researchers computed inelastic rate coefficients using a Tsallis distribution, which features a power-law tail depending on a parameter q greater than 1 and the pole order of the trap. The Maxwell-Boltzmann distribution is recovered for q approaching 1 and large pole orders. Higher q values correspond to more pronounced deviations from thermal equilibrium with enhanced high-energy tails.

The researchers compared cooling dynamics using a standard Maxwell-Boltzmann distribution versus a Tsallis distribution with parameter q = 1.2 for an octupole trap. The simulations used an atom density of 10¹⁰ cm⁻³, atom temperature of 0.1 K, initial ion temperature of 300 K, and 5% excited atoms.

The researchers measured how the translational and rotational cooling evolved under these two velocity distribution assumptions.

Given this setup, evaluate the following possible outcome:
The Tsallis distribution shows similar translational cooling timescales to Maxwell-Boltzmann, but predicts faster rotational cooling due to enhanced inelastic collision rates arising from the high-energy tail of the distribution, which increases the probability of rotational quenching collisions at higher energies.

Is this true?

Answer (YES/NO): NO